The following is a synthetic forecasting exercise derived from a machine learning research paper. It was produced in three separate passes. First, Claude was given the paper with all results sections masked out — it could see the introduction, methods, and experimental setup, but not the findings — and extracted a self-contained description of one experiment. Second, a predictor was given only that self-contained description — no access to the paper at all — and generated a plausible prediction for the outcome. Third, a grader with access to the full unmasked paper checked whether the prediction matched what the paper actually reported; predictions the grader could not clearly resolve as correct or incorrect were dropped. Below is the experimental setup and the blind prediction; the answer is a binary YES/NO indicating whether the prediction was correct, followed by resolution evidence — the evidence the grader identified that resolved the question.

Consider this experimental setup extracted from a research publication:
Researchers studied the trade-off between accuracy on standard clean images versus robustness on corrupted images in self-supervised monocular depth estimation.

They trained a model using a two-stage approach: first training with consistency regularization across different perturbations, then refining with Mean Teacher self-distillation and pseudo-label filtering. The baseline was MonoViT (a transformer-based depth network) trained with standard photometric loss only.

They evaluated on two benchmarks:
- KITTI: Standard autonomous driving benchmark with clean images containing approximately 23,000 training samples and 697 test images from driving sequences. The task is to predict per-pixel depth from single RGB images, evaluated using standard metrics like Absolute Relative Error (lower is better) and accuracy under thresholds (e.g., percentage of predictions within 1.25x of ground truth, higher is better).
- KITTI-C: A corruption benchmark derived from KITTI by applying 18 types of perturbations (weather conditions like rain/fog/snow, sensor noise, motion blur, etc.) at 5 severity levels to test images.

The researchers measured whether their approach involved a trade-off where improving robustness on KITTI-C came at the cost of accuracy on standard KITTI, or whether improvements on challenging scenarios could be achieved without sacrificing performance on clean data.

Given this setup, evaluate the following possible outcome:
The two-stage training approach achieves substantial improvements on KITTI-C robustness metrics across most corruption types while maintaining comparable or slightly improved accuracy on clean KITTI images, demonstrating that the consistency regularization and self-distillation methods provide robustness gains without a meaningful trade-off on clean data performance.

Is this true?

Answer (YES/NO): YES